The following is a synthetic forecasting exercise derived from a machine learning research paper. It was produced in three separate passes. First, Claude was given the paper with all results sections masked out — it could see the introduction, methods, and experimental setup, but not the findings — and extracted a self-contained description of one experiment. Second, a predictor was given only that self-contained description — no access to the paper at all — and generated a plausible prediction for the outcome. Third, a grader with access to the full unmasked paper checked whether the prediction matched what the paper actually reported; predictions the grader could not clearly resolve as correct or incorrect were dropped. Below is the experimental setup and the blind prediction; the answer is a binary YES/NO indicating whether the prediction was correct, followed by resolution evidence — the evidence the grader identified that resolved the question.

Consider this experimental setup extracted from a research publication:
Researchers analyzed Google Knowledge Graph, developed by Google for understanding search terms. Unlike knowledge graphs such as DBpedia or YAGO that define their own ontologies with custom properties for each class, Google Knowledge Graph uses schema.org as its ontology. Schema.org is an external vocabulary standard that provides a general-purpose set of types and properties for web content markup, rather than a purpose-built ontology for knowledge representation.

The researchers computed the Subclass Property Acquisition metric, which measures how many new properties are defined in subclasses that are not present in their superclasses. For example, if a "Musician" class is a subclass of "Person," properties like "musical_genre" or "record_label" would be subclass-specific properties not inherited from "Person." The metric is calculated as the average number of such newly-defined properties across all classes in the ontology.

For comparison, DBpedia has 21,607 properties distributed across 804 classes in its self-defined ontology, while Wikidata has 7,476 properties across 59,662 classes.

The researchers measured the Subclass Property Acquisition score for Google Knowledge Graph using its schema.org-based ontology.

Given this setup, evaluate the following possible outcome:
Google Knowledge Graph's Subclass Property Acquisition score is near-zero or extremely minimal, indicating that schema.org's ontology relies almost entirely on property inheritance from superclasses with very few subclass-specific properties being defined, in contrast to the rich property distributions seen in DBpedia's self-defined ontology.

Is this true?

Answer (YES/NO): YES